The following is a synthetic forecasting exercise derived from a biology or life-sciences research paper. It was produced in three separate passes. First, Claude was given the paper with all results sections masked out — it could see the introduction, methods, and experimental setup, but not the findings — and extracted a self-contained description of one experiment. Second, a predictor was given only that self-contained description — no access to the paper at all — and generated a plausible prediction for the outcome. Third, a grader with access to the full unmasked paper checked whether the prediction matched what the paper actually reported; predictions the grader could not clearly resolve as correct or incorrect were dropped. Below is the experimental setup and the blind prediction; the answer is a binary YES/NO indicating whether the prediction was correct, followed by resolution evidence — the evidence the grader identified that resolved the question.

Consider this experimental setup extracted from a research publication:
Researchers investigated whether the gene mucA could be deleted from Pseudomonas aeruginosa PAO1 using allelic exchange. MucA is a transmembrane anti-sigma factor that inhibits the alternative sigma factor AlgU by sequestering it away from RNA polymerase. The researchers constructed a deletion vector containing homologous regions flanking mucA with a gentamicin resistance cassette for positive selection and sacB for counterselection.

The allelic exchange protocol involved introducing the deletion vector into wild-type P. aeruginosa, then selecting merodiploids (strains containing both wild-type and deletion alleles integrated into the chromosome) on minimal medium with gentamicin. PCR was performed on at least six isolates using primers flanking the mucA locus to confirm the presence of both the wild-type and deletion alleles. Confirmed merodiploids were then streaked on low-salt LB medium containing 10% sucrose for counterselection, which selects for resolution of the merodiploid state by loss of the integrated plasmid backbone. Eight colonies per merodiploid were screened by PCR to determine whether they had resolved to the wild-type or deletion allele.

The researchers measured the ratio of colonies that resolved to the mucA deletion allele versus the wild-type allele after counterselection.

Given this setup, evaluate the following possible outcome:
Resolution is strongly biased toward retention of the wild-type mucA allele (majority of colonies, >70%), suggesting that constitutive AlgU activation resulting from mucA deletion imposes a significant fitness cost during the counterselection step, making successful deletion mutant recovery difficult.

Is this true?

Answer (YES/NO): NO